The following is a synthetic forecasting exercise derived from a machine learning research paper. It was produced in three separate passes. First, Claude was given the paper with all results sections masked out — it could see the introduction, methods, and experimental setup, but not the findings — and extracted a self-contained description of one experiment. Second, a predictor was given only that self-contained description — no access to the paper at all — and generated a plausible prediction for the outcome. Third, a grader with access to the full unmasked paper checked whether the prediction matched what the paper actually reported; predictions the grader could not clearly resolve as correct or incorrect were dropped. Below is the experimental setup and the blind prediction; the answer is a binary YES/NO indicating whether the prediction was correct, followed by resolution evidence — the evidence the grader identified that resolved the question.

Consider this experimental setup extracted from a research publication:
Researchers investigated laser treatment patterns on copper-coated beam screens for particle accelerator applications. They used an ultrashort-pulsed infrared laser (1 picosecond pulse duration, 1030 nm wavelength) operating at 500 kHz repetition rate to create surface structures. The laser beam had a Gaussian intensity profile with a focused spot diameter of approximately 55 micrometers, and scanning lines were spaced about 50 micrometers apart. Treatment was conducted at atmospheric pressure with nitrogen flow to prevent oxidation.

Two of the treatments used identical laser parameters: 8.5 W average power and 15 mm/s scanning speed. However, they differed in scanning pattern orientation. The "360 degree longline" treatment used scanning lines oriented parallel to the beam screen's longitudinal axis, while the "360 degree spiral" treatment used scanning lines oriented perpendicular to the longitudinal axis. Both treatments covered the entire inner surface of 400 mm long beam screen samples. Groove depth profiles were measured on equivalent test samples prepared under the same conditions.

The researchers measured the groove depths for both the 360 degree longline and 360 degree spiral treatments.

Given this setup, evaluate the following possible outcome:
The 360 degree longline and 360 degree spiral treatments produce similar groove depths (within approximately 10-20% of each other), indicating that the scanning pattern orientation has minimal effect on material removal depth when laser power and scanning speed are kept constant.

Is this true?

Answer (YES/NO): NO